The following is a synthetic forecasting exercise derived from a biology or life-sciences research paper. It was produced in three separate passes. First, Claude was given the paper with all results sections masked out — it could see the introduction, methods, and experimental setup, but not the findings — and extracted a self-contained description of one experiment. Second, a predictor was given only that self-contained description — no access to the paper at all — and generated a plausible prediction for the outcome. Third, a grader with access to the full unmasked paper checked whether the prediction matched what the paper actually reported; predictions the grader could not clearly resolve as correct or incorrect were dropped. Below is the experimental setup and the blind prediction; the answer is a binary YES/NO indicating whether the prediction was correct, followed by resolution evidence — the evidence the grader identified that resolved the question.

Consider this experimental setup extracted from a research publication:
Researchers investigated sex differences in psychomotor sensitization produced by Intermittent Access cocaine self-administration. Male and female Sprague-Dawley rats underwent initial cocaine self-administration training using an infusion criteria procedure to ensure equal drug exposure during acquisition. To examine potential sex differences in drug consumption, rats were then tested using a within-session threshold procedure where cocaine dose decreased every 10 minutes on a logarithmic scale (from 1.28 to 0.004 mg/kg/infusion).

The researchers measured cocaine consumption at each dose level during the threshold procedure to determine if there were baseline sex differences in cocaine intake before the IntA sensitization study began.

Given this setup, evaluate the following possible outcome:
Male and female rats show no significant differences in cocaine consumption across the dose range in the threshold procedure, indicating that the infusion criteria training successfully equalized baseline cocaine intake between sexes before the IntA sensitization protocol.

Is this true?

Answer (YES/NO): NO